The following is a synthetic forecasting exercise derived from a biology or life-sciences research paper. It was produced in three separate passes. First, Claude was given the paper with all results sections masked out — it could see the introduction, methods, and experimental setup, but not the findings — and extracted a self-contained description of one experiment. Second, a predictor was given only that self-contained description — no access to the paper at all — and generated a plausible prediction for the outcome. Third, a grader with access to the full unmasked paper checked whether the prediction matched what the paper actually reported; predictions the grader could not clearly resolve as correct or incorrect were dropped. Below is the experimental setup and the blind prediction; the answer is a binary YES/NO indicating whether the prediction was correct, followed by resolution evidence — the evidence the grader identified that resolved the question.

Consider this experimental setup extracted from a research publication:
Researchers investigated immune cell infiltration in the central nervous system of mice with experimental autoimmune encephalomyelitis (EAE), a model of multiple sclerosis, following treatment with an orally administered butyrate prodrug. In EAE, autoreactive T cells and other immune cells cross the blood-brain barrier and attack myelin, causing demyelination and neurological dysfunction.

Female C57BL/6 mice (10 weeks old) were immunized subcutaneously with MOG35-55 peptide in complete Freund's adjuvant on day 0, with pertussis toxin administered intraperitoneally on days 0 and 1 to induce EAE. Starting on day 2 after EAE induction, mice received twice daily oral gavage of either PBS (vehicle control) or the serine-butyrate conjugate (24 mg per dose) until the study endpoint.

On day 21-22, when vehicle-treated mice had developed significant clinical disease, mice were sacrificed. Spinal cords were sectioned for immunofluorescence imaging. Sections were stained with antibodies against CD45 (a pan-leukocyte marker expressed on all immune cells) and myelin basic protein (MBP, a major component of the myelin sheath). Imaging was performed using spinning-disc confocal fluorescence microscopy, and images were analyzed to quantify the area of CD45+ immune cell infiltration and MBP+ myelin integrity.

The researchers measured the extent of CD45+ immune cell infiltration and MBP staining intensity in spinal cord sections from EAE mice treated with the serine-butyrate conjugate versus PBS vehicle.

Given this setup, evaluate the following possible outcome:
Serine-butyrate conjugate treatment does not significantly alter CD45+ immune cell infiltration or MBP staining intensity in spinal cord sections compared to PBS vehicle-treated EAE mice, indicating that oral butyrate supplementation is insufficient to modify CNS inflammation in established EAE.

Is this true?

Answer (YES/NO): NO